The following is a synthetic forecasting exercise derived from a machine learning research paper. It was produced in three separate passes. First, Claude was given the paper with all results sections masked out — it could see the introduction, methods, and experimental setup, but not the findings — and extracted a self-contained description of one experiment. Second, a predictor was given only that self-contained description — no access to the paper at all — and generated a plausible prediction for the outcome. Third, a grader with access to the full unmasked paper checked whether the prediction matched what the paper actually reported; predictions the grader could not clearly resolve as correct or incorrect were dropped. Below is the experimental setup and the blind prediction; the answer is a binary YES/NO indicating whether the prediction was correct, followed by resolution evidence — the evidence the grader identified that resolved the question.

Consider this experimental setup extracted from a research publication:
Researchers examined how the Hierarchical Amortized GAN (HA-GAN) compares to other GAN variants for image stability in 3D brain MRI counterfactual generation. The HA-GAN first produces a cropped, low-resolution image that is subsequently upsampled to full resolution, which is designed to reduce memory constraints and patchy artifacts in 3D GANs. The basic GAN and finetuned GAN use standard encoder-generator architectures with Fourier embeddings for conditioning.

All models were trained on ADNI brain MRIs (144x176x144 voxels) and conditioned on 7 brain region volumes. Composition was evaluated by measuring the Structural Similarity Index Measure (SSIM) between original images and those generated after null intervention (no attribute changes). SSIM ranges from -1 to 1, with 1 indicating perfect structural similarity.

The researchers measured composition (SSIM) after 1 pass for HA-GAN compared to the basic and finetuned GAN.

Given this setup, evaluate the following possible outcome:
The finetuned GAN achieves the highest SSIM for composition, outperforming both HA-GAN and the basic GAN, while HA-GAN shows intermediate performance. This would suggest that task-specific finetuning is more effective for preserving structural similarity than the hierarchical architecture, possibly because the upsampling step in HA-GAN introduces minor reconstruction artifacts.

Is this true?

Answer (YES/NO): NO